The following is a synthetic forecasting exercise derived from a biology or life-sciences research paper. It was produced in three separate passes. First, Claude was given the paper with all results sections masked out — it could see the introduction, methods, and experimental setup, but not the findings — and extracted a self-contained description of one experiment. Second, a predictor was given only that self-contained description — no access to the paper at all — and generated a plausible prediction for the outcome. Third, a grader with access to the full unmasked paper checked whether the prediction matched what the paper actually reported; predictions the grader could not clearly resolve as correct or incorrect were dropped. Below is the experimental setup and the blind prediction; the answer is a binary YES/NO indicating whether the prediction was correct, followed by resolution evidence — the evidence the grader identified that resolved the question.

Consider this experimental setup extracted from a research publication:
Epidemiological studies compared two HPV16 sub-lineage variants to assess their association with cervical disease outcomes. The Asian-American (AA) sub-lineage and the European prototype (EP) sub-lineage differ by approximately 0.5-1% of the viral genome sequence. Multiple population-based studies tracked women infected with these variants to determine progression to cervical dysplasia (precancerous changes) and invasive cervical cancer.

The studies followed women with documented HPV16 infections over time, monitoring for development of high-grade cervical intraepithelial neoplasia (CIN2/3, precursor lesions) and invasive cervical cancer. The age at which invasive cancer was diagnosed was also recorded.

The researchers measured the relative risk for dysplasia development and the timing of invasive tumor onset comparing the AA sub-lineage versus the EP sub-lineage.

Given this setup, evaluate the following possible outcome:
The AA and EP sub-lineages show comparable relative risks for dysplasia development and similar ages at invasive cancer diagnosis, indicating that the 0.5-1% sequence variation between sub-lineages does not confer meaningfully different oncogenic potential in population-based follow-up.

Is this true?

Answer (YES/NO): NO